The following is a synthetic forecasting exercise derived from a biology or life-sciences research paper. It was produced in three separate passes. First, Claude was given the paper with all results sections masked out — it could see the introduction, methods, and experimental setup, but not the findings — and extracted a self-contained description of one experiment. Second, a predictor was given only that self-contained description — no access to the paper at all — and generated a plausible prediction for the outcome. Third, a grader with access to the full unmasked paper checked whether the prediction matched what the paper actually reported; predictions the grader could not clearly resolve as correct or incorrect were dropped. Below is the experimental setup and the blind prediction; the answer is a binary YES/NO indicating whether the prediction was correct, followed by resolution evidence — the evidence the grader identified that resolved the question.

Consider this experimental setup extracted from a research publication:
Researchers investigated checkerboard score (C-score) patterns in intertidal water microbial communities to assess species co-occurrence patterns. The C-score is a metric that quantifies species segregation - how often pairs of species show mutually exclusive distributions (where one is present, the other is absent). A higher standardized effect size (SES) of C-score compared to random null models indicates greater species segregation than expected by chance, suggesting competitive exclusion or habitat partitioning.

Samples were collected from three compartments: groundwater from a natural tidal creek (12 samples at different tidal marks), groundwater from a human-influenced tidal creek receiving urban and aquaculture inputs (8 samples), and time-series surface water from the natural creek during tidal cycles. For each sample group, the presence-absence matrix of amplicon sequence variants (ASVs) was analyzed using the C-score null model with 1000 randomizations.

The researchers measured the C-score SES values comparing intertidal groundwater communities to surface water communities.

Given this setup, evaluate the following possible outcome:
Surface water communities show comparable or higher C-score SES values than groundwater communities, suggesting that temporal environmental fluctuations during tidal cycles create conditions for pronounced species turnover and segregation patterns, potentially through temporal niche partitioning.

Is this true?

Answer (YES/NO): YES